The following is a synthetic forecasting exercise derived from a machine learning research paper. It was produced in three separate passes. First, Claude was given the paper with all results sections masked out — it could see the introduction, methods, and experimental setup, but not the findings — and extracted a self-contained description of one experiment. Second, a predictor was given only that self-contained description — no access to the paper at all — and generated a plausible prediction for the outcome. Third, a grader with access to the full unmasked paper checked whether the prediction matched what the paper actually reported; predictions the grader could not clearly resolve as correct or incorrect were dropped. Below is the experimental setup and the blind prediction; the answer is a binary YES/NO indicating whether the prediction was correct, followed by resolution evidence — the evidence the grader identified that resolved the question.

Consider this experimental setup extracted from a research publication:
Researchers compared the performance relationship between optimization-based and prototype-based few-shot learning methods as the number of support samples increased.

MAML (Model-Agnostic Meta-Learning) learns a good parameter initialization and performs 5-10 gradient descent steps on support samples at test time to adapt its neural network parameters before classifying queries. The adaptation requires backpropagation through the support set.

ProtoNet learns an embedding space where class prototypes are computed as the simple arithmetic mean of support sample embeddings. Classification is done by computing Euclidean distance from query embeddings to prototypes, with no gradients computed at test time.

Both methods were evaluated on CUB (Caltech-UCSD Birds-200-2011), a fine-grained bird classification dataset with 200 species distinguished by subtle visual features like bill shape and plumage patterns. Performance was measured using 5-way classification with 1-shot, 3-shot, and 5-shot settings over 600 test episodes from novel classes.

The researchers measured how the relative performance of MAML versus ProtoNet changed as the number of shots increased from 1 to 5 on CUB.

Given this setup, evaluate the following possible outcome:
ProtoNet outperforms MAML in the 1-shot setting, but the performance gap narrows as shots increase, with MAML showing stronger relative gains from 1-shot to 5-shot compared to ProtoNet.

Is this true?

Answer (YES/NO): NO